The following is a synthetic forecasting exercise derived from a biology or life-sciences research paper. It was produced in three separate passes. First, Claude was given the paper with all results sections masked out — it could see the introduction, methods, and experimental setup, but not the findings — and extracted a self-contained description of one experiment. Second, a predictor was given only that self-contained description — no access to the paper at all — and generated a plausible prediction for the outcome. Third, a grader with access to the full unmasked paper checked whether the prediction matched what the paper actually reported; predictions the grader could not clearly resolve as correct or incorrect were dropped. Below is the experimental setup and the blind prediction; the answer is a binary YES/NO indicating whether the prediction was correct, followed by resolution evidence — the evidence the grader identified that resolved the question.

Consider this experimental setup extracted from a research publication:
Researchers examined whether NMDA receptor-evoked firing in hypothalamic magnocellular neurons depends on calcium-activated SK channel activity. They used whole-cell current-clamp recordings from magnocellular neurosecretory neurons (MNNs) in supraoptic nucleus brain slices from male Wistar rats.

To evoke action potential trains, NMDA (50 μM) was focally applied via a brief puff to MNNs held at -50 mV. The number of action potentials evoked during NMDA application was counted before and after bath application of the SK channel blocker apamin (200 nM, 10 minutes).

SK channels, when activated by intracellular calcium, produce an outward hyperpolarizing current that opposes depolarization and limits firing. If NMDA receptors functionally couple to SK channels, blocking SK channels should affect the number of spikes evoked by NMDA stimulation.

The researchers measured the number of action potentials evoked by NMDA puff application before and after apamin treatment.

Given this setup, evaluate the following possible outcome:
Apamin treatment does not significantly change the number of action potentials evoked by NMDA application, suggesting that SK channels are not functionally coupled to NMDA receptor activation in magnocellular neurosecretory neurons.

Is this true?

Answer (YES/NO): NO